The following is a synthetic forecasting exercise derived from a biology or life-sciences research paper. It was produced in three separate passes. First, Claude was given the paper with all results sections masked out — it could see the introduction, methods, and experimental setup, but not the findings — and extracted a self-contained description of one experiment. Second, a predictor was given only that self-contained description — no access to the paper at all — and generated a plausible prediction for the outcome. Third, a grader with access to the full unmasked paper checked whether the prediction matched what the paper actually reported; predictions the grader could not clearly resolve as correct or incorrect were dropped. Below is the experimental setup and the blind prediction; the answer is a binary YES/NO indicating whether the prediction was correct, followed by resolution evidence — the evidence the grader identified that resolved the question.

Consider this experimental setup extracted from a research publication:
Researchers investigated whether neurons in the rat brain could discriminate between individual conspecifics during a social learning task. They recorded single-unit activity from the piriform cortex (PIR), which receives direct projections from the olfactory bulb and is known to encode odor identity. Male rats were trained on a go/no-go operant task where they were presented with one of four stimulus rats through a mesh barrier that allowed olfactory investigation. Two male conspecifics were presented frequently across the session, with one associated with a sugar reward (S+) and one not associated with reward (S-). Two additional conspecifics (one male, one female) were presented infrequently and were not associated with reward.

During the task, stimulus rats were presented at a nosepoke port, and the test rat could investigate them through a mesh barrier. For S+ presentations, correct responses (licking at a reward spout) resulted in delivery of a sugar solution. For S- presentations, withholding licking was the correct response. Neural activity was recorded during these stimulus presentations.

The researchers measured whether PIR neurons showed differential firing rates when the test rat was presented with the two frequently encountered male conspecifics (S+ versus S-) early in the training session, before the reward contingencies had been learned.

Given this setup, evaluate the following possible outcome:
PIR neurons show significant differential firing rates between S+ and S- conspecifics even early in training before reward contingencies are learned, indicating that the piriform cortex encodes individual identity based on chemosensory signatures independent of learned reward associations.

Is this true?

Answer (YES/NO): YES